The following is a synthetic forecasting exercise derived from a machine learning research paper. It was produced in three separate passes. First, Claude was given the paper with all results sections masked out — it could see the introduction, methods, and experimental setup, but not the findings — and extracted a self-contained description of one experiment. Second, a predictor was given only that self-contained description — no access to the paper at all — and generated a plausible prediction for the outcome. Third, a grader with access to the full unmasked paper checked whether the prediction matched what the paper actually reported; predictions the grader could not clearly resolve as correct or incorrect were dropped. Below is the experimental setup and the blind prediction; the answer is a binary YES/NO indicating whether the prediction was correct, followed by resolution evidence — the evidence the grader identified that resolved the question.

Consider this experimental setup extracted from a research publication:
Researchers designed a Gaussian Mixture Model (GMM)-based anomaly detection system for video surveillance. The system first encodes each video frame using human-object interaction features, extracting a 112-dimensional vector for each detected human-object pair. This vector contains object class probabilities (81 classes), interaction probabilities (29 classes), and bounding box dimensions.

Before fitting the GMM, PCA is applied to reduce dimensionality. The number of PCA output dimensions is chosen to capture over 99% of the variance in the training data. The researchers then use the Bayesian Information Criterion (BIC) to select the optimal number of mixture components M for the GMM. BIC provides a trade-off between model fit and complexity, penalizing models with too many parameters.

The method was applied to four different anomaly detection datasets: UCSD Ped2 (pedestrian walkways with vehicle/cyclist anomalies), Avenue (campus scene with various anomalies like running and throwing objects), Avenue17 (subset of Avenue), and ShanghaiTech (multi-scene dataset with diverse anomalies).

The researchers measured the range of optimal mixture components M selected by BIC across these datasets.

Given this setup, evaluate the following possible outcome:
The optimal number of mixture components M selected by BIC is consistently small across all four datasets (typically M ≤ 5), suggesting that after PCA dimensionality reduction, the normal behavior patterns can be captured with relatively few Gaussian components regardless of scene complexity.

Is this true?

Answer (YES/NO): NO